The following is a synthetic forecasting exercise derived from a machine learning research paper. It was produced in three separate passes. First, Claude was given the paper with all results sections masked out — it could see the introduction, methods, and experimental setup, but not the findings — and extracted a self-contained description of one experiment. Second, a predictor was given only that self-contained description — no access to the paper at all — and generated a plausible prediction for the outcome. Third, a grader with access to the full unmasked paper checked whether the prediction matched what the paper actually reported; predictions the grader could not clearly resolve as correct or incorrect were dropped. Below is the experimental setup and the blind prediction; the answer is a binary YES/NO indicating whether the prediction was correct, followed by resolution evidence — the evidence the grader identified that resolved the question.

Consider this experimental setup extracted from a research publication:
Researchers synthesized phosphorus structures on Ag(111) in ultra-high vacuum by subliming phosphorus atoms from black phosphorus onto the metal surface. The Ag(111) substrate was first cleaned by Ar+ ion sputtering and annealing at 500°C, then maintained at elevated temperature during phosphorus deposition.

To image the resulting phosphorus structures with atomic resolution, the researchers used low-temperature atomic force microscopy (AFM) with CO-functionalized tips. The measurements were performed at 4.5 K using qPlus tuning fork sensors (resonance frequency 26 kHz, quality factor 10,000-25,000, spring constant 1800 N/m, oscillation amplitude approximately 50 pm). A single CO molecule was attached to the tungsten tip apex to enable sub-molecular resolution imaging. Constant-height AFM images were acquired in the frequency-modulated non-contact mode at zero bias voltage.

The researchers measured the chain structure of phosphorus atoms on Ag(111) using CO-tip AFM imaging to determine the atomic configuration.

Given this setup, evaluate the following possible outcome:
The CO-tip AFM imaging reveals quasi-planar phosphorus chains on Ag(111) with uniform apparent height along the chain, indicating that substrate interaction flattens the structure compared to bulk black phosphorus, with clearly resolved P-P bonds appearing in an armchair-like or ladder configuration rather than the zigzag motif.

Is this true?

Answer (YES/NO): YES